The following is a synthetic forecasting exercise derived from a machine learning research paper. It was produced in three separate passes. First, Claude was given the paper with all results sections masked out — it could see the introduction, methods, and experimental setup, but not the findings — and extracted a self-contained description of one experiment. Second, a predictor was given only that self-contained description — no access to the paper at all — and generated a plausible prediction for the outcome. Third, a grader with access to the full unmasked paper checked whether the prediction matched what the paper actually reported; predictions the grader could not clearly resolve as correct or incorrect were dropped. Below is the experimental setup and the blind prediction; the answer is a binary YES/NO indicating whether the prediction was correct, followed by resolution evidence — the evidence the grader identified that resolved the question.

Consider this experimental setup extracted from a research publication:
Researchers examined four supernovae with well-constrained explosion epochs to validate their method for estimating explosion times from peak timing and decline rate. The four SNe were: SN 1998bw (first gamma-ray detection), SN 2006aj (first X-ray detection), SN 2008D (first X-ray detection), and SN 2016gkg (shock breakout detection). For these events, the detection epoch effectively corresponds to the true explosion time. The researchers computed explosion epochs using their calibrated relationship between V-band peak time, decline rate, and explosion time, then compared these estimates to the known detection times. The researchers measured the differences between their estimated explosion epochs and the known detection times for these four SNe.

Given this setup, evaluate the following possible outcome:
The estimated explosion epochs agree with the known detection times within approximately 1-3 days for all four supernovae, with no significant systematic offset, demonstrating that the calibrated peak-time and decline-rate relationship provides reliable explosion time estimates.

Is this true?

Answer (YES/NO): YES